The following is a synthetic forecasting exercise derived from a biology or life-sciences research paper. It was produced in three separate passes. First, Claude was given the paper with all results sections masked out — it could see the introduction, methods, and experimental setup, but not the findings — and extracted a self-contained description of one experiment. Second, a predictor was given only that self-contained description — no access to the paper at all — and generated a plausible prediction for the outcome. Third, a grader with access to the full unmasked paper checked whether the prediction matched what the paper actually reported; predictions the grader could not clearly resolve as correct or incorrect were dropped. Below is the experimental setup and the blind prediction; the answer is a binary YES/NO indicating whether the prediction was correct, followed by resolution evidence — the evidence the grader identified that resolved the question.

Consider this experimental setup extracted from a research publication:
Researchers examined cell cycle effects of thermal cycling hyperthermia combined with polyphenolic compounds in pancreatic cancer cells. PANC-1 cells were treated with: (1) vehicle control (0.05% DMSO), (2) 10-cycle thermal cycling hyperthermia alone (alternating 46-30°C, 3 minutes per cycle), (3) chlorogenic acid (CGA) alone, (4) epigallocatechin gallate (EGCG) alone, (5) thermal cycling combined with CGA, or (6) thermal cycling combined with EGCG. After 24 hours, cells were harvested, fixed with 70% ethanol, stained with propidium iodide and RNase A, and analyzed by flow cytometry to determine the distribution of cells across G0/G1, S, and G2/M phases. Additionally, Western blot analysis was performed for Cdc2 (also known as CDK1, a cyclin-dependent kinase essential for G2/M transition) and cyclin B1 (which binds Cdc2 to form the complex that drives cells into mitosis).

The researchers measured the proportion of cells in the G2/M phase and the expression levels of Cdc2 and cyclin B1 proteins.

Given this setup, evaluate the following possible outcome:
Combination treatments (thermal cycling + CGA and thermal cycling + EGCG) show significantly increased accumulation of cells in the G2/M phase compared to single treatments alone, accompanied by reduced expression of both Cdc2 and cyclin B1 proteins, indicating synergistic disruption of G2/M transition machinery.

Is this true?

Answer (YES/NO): YES